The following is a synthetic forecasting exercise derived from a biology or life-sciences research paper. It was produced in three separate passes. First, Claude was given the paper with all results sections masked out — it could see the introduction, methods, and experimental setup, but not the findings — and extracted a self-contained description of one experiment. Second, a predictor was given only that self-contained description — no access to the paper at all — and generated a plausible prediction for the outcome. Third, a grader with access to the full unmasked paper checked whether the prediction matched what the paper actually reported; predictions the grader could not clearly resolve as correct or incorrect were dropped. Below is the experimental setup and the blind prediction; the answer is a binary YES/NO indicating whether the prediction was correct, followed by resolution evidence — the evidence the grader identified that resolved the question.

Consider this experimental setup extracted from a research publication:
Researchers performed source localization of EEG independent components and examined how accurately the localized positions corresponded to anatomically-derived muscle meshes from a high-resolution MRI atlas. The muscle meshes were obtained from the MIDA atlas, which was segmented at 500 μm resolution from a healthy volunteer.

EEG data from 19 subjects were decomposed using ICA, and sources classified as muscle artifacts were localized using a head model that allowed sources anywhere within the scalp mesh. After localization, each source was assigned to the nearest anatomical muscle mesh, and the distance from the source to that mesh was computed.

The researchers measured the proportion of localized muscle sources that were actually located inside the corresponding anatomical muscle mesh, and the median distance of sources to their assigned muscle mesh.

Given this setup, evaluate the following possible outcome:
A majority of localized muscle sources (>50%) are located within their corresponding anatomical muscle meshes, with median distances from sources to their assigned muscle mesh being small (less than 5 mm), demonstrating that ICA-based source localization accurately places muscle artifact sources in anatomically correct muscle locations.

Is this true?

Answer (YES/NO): NO